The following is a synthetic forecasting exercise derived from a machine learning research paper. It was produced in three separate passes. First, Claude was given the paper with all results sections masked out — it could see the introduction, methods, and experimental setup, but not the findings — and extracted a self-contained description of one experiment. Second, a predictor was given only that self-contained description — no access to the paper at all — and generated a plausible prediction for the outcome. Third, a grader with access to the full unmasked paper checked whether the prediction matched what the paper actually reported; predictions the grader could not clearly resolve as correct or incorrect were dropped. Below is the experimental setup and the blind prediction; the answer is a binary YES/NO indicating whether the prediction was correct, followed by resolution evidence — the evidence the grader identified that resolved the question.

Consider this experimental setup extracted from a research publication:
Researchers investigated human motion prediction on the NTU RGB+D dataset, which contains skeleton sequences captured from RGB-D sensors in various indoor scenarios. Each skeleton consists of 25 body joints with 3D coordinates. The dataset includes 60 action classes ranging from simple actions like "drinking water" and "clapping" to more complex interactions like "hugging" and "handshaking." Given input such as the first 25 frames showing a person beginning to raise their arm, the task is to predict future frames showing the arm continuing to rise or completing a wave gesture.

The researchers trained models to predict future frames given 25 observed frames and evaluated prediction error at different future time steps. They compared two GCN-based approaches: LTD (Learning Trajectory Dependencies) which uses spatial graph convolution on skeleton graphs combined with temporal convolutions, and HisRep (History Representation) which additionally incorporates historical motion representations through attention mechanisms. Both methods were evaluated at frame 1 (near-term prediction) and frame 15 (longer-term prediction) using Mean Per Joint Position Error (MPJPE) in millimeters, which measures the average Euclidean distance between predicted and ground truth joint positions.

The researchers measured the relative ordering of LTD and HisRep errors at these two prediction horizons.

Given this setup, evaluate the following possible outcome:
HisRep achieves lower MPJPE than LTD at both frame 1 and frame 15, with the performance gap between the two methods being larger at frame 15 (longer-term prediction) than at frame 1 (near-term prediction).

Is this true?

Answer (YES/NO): YES